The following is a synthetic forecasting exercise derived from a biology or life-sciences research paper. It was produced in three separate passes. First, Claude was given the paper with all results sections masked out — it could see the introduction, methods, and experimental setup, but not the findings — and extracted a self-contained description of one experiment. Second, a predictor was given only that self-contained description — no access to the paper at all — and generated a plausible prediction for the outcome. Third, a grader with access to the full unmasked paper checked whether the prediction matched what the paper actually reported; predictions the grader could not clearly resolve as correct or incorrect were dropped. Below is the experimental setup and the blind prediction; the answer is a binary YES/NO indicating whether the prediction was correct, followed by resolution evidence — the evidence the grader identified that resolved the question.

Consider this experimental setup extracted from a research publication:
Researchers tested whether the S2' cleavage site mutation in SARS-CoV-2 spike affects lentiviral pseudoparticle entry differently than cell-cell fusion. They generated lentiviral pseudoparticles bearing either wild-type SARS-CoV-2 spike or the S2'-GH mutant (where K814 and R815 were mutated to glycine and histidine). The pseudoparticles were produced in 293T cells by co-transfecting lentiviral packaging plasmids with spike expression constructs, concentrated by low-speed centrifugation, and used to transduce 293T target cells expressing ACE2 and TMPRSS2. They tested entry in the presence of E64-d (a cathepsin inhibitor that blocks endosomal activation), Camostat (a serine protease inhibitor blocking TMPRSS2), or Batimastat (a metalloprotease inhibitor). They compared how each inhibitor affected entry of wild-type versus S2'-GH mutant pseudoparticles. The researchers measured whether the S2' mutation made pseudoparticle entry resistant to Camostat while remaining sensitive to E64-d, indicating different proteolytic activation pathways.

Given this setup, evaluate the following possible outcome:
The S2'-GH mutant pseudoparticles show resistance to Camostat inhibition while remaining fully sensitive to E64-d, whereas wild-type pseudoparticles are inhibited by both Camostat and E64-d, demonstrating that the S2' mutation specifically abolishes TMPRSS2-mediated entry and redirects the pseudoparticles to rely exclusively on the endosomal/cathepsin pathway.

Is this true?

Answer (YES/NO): NO